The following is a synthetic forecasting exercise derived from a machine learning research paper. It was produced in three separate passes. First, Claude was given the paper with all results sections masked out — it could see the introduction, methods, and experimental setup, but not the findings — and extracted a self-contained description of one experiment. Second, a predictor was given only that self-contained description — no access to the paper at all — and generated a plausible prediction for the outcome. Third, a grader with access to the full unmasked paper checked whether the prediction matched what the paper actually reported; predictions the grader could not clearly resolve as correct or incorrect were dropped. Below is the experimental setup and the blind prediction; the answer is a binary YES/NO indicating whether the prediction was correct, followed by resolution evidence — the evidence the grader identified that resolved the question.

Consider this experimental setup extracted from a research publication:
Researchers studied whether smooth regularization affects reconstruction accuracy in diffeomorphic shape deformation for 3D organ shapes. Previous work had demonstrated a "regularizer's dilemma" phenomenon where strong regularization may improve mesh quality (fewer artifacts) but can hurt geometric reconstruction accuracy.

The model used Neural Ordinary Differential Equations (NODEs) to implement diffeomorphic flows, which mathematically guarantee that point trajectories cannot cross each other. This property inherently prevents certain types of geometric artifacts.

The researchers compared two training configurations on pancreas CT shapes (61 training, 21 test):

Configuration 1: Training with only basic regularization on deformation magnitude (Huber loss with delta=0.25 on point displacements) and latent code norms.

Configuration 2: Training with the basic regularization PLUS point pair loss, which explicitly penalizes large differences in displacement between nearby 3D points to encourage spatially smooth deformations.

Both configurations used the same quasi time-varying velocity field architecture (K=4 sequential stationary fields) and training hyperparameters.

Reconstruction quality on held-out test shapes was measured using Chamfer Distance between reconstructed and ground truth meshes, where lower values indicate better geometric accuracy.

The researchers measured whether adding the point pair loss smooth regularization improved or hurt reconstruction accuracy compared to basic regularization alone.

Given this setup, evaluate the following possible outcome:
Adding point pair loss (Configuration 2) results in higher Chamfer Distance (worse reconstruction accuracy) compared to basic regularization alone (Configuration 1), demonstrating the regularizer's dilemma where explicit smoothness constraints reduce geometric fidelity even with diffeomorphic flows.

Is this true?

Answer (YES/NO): NO